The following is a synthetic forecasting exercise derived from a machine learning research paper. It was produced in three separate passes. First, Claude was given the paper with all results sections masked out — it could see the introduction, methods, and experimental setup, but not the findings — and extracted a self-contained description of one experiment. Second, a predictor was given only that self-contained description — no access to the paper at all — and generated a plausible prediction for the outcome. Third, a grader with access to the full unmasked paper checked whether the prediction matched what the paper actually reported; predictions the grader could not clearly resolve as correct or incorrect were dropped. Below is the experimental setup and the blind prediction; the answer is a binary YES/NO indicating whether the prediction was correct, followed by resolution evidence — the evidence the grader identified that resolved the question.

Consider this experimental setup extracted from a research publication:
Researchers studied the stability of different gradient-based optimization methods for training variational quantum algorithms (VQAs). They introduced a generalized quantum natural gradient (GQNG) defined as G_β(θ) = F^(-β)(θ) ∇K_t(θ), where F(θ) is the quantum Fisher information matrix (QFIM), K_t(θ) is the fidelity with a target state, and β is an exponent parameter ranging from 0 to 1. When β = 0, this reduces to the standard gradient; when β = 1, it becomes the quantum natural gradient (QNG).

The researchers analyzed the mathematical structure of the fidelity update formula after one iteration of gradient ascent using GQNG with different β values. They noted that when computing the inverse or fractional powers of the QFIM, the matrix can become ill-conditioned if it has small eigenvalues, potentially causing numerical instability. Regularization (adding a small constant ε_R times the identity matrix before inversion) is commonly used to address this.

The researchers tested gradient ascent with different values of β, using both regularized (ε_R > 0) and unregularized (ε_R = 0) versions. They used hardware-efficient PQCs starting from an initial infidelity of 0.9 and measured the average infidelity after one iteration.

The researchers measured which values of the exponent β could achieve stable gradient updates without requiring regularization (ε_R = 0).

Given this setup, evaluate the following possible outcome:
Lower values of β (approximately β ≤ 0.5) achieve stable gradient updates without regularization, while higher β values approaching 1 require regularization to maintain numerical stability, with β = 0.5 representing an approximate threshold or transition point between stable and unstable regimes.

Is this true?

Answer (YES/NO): YES